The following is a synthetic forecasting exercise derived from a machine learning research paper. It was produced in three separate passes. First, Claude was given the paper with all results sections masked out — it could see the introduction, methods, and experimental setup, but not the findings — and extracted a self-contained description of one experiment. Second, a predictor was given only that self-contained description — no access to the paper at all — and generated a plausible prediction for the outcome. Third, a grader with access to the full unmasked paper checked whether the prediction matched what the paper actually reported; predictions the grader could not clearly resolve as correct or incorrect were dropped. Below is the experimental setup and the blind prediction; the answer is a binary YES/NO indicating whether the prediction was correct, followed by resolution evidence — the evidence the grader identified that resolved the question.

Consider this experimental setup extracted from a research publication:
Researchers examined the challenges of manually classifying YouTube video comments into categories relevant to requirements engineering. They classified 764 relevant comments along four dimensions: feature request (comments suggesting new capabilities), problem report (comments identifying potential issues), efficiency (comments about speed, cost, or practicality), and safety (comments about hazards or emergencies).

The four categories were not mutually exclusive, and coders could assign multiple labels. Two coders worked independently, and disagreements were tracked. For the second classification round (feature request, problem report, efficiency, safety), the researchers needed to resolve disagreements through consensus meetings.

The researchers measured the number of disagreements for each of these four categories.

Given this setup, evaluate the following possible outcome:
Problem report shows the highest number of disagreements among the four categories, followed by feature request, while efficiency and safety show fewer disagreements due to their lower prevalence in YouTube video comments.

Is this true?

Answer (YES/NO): NO